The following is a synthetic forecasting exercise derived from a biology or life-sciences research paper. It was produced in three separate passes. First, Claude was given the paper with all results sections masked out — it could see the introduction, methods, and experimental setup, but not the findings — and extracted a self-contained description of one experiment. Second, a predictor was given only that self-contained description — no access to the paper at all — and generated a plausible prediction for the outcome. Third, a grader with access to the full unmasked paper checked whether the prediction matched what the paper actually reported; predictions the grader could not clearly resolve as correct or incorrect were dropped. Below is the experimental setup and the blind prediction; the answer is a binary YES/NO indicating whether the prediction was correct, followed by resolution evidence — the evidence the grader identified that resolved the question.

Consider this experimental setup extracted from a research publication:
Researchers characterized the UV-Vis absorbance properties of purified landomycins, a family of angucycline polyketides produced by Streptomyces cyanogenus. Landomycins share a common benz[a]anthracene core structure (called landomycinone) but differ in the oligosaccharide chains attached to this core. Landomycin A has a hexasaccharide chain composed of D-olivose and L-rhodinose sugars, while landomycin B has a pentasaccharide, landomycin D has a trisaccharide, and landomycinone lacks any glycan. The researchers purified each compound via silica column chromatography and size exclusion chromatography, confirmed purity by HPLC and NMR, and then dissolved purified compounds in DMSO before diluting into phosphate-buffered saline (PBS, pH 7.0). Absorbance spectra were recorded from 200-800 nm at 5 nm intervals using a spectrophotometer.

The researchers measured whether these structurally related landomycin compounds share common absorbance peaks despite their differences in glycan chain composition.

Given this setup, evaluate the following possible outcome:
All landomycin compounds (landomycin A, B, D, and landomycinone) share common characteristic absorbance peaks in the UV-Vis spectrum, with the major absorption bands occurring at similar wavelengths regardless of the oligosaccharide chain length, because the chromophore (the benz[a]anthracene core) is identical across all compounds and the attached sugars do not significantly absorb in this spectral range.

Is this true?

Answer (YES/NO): NO